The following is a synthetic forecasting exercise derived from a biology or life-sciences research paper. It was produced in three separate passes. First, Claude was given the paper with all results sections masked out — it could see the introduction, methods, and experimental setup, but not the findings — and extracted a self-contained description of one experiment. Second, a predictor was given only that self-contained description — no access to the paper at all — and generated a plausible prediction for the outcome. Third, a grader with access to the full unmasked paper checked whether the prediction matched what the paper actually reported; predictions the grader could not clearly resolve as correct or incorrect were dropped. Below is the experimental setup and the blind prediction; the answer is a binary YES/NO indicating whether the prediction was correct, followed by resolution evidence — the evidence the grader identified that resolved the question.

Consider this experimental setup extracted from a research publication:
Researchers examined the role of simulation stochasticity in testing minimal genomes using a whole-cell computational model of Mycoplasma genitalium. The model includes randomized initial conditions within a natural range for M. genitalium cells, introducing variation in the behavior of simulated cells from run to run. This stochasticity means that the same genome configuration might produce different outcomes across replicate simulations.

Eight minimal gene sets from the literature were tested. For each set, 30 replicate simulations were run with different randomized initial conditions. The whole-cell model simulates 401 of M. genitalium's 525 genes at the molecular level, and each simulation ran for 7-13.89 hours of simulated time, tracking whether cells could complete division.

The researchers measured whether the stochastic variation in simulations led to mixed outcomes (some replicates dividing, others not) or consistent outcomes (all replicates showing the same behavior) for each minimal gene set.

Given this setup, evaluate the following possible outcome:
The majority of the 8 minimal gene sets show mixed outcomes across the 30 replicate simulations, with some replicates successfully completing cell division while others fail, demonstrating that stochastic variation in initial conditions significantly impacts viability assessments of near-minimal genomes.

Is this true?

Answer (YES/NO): NO